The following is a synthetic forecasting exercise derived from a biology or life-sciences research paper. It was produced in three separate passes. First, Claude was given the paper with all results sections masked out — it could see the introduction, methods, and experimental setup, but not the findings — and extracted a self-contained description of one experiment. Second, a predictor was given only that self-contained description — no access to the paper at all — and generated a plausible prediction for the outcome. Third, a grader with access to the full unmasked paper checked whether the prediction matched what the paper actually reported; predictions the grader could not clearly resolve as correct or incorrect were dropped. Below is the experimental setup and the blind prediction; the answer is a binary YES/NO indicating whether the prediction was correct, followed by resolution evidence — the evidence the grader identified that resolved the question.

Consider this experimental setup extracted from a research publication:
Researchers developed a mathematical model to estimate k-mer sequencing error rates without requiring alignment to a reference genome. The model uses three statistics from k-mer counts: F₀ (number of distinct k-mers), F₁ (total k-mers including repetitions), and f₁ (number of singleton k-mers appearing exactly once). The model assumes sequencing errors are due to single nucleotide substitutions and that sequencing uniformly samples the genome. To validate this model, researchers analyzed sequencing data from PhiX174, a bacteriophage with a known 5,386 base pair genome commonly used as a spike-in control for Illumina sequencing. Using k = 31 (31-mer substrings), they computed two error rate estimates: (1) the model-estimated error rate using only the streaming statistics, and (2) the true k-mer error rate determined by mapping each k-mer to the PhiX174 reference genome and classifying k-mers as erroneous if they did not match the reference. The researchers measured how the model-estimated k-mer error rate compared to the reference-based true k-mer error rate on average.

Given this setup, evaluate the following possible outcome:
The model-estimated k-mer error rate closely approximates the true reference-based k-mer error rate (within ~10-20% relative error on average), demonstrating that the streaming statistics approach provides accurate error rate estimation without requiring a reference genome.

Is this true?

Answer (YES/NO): YES